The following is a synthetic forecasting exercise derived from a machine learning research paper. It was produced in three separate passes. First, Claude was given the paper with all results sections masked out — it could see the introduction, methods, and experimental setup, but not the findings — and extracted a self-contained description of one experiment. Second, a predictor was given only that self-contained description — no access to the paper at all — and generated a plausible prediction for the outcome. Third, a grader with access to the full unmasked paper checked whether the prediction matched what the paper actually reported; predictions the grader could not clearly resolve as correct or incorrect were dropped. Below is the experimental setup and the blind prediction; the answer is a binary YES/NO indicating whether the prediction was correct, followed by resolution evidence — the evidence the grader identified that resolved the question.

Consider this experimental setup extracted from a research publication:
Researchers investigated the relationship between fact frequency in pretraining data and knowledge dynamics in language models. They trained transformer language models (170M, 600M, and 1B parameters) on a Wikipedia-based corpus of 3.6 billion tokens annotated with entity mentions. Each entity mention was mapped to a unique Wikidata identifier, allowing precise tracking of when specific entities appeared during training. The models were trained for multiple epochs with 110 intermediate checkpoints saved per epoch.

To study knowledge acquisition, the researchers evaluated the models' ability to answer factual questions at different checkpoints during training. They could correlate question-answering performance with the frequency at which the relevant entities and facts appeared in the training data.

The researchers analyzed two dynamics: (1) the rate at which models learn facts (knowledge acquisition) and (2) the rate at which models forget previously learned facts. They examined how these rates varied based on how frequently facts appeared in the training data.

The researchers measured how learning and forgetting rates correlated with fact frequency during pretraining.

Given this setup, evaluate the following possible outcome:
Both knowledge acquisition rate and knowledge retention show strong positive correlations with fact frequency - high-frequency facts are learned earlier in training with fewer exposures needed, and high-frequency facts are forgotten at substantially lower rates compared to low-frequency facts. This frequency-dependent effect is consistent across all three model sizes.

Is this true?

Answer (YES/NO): NO